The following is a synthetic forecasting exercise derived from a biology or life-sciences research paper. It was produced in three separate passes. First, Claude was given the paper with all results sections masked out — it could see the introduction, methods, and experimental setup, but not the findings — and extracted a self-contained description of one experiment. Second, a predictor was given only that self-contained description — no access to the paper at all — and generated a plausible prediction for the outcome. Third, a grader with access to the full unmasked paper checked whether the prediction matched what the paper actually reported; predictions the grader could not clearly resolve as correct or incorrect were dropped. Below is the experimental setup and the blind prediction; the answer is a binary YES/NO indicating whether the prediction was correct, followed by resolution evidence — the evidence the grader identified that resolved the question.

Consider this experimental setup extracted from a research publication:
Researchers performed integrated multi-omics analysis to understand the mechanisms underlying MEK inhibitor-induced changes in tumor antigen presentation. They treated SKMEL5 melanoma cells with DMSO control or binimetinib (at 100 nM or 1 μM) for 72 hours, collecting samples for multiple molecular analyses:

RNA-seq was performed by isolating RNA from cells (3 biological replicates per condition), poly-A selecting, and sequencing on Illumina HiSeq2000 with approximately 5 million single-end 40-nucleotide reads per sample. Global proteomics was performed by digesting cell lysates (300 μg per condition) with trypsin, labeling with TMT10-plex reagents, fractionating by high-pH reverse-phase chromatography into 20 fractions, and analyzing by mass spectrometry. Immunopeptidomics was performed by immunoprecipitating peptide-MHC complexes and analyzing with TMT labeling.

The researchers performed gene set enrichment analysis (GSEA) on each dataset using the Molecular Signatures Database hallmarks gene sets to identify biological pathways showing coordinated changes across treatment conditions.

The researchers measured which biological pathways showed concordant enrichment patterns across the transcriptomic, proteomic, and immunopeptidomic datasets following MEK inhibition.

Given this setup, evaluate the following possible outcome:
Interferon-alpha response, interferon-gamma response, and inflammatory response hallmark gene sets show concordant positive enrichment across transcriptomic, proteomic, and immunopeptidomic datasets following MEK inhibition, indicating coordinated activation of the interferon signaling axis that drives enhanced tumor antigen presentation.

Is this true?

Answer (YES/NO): NO